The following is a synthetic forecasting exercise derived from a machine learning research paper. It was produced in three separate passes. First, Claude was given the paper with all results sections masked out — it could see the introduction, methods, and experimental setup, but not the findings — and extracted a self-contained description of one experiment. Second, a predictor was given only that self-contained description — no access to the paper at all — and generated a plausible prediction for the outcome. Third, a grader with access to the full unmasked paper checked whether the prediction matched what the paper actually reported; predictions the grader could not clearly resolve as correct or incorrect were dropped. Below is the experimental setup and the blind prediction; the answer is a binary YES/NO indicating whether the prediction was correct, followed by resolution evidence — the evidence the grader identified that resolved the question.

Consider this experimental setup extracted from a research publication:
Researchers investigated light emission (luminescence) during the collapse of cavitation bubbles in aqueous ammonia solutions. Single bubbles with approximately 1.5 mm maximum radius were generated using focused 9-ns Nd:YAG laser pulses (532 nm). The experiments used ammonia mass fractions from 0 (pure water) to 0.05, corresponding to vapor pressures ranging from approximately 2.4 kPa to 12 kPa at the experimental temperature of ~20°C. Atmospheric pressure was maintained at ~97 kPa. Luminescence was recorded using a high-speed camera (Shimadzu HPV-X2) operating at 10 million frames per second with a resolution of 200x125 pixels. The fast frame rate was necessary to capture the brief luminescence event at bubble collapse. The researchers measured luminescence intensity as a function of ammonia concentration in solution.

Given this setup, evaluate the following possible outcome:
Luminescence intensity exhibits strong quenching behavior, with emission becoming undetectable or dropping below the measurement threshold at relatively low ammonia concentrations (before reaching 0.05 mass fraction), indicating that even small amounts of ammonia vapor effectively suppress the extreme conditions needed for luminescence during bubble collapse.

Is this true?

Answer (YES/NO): YES